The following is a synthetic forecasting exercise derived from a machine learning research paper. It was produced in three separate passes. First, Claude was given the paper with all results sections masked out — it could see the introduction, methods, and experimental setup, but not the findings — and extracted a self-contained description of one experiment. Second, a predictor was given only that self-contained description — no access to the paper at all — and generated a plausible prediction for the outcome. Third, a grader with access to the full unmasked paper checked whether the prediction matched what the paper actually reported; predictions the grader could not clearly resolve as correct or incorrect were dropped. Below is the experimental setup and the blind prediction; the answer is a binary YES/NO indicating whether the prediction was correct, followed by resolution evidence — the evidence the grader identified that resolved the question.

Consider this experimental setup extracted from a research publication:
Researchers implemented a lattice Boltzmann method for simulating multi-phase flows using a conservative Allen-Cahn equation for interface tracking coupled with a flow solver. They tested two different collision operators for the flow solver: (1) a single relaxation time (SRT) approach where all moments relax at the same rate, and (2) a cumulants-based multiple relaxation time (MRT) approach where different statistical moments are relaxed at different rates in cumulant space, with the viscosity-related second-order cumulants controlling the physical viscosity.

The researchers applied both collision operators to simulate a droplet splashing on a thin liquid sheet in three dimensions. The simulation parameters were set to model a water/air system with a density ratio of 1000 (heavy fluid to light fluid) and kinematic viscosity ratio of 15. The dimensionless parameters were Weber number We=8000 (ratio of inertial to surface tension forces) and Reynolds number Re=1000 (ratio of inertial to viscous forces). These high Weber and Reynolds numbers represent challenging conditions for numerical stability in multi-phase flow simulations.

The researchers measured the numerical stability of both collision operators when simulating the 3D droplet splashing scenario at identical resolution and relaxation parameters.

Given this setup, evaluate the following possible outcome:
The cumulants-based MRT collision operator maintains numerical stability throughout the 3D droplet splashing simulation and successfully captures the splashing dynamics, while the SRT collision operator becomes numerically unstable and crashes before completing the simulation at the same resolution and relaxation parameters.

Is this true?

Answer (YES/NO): YES